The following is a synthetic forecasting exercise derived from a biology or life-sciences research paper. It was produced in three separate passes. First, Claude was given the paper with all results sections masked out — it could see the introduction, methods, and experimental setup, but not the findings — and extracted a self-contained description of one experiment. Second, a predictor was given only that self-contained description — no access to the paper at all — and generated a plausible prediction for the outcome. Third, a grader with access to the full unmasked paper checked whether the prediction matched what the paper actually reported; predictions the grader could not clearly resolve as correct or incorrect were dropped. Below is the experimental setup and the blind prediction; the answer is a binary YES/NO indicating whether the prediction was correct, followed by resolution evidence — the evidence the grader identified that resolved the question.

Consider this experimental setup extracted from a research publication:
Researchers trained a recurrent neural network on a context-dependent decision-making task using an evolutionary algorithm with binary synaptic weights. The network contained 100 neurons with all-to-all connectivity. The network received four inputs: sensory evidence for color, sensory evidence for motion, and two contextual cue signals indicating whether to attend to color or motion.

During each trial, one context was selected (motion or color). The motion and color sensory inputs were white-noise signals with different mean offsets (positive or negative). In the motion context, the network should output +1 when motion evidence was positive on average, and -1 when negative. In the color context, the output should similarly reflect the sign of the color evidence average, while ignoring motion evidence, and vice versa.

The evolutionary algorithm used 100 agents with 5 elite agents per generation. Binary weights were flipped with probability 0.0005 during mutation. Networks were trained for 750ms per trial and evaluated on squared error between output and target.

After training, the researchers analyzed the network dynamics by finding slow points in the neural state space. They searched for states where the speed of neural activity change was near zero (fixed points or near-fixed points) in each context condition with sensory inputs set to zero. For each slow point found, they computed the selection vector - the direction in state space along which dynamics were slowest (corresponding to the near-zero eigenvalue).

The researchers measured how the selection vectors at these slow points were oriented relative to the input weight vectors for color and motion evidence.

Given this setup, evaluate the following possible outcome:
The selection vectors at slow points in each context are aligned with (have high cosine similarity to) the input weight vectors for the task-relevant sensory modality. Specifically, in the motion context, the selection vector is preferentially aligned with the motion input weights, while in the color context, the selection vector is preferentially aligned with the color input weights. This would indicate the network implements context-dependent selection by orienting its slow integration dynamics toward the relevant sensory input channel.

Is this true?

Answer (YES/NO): YES